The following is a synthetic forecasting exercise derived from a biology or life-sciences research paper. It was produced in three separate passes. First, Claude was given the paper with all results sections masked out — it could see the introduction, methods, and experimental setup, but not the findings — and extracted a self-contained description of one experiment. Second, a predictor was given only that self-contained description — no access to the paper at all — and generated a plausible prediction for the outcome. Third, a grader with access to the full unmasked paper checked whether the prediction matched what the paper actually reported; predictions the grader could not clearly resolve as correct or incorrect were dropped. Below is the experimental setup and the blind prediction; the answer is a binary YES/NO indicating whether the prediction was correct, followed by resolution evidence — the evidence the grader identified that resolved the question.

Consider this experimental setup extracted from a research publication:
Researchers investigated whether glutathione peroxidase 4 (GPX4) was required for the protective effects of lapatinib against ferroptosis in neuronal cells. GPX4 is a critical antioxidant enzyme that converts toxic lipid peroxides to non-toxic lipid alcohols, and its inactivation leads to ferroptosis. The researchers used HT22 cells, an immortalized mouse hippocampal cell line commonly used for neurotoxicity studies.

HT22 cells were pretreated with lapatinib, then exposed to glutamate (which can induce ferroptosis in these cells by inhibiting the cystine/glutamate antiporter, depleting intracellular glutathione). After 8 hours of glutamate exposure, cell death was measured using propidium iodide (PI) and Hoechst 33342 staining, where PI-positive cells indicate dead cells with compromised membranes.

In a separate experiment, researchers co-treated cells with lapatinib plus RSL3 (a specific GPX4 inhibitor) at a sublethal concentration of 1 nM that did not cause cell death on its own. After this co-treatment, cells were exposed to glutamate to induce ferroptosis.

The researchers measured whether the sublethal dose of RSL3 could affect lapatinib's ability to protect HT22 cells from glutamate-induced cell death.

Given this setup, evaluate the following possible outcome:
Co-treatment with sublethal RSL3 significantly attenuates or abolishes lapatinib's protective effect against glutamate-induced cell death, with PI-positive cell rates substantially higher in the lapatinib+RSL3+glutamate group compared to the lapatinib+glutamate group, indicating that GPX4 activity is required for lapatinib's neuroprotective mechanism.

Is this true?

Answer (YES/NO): YES